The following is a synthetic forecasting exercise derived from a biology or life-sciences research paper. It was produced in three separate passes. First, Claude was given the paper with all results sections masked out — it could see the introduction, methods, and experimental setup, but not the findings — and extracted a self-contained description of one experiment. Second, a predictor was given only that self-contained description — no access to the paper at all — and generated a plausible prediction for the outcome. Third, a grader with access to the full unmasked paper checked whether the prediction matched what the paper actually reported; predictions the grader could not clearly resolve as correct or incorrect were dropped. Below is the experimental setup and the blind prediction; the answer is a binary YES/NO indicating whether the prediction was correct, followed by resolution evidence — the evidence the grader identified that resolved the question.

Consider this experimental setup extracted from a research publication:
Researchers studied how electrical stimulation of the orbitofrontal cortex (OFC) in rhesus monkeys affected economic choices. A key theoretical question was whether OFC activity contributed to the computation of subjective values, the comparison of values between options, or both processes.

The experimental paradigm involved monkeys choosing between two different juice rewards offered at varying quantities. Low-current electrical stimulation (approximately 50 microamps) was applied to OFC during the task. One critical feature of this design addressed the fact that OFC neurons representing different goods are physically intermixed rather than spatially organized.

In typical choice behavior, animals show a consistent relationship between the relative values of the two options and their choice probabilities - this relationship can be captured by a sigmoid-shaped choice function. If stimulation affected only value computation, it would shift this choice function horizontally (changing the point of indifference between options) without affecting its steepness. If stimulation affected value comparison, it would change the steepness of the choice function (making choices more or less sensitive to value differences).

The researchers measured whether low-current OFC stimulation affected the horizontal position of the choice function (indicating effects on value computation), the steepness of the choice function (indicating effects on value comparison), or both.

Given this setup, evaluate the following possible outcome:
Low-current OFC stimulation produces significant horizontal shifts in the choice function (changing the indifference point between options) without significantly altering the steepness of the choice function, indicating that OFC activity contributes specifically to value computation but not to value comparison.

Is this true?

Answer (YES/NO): NO